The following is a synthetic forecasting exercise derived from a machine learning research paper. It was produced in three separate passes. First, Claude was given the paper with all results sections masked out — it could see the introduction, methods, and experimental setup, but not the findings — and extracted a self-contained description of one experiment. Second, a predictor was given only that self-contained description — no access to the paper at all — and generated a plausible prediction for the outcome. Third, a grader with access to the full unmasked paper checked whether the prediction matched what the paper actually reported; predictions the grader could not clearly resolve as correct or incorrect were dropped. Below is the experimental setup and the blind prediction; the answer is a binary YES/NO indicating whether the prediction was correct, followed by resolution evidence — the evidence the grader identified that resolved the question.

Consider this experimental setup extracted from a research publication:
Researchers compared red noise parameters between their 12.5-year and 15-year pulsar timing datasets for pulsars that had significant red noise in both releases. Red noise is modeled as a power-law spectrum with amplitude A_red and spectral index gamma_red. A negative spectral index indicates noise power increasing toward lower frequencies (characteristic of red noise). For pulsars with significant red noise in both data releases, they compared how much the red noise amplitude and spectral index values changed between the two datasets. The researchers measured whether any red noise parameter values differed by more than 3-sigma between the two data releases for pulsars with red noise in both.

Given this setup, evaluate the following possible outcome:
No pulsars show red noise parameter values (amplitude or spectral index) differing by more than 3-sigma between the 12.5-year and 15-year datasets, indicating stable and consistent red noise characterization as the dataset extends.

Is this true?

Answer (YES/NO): YES